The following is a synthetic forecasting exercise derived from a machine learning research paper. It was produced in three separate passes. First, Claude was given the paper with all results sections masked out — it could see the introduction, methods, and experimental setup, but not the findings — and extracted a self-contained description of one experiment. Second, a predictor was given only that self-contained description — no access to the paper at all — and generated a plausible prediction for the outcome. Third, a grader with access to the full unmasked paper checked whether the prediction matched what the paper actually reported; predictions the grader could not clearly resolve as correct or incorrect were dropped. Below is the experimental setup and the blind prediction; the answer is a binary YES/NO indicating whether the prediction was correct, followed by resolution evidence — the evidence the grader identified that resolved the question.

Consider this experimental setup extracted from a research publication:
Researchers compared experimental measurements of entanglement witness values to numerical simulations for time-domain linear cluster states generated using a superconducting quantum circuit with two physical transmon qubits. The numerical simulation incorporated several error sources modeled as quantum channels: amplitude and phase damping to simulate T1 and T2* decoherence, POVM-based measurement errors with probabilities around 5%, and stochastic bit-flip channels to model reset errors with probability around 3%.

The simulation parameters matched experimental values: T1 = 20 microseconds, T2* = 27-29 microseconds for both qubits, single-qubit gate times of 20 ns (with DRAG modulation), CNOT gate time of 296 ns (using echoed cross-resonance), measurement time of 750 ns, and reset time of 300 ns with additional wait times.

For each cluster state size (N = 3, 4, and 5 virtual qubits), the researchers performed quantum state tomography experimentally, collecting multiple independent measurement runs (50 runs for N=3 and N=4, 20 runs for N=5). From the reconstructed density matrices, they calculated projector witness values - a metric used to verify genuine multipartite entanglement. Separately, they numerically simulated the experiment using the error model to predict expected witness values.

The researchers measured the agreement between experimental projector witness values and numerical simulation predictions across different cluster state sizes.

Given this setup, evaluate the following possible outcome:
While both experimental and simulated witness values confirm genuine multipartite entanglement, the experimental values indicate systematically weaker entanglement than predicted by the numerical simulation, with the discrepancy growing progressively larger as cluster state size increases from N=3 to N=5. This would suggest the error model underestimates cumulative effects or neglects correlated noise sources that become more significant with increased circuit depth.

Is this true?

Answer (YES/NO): NO